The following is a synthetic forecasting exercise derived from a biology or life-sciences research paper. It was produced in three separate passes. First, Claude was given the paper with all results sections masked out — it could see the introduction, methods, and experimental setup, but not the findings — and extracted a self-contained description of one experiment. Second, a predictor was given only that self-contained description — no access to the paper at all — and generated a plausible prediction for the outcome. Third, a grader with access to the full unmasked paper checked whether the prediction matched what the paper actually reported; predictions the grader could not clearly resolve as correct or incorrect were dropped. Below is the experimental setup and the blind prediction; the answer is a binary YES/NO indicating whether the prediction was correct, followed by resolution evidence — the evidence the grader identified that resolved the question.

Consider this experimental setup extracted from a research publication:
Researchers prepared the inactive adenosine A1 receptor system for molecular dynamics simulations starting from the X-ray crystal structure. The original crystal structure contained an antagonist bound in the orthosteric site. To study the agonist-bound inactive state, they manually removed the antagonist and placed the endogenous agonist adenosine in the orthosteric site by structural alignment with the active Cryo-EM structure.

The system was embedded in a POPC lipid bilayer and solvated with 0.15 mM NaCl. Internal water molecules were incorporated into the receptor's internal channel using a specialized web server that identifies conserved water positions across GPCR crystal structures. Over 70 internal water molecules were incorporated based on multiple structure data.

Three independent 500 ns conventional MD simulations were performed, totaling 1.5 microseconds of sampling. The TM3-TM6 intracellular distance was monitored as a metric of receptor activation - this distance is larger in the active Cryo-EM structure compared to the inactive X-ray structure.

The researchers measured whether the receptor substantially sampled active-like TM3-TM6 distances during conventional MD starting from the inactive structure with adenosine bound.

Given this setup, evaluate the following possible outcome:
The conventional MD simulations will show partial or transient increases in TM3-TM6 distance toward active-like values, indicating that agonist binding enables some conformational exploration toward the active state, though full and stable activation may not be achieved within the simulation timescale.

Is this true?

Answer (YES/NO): NO